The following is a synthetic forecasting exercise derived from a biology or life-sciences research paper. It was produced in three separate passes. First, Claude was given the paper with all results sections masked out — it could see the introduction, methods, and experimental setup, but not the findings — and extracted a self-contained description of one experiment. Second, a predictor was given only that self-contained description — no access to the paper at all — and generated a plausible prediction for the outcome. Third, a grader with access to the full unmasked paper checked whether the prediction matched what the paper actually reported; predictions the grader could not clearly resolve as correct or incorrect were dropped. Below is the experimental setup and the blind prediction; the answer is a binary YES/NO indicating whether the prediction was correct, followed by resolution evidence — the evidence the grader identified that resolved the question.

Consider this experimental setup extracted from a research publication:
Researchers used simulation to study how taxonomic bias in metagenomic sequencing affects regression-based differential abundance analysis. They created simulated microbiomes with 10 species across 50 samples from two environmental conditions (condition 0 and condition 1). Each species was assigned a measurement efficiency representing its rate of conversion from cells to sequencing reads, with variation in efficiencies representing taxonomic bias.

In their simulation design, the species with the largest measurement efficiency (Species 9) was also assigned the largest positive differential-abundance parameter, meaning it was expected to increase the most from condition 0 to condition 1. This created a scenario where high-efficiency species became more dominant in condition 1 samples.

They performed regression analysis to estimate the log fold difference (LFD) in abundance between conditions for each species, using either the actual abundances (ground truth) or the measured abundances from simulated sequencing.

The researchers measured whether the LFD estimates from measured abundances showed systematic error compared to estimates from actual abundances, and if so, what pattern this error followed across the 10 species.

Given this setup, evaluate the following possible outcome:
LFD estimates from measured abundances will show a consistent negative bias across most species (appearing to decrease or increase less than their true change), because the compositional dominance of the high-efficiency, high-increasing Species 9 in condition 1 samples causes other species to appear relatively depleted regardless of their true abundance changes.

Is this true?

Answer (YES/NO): NO